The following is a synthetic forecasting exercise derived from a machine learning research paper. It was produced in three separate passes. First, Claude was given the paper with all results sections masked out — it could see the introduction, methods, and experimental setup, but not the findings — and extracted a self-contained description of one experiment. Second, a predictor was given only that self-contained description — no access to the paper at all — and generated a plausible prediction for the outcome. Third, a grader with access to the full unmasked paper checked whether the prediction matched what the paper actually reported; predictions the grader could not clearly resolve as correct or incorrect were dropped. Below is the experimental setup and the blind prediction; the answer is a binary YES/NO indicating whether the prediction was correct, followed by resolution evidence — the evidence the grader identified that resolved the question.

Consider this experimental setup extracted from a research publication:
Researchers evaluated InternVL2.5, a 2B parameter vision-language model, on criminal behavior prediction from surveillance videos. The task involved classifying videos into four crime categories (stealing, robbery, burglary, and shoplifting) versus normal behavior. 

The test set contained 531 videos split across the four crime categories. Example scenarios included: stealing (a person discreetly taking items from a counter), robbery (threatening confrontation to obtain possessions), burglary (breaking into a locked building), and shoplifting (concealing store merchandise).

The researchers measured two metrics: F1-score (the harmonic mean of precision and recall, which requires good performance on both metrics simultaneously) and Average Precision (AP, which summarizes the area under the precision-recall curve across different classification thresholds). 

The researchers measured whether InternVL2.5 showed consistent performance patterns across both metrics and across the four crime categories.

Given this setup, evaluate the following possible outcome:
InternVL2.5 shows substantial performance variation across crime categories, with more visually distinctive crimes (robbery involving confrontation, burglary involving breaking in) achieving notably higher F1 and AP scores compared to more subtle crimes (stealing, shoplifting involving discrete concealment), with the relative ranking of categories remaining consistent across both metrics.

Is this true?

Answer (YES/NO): NO